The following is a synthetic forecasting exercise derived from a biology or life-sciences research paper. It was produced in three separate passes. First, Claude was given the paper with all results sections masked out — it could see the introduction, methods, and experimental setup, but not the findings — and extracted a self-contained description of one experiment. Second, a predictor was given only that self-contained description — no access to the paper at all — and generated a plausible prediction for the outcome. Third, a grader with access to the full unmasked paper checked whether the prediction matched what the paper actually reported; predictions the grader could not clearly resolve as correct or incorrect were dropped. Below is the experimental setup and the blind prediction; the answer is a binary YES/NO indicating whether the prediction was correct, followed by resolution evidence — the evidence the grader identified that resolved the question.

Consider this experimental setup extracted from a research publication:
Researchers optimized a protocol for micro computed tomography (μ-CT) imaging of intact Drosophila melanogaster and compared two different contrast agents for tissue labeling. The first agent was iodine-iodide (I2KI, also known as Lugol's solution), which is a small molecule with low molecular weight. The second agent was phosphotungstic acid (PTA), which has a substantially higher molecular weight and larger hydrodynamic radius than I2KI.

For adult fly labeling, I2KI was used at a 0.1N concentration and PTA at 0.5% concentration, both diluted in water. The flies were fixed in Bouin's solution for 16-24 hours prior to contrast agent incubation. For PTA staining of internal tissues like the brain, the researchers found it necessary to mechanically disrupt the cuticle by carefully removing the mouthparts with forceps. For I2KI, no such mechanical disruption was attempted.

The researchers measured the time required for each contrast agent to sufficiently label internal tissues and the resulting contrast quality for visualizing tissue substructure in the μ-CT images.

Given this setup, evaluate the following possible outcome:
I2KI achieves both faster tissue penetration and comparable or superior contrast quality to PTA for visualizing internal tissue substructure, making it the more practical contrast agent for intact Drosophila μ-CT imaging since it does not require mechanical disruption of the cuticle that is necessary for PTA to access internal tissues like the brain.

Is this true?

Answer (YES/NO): NO